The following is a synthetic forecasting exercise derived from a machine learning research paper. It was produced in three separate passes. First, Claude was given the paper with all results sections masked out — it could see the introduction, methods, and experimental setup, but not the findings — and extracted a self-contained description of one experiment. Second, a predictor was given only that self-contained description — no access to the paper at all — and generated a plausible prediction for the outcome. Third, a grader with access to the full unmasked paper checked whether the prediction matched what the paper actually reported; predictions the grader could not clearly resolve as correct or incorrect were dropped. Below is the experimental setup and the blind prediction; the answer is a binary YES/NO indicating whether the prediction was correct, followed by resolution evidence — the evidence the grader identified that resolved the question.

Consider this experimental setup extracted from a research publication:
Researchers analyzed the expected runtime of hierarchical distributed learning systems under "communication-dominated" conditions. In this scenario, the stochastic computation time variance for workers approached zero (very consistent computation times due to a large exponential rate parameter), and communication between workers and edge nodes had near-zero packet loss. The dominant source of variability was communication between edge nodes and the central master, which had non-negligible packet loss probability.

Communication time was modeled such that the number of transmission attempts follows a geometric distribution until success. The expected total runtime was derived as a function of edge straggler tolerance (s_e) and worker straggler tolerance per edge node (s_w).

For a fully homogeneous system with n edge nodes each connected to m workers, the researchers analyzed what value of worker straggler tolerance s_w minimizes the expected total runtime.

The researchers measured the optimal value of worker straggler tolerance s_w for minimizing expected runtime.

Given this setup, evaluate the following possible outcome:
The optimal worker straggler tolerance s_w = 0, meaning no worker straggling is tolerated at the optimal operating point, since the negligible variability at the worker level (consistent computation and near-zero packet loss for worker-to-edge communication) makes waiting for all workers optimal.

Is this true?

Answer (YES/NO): YES